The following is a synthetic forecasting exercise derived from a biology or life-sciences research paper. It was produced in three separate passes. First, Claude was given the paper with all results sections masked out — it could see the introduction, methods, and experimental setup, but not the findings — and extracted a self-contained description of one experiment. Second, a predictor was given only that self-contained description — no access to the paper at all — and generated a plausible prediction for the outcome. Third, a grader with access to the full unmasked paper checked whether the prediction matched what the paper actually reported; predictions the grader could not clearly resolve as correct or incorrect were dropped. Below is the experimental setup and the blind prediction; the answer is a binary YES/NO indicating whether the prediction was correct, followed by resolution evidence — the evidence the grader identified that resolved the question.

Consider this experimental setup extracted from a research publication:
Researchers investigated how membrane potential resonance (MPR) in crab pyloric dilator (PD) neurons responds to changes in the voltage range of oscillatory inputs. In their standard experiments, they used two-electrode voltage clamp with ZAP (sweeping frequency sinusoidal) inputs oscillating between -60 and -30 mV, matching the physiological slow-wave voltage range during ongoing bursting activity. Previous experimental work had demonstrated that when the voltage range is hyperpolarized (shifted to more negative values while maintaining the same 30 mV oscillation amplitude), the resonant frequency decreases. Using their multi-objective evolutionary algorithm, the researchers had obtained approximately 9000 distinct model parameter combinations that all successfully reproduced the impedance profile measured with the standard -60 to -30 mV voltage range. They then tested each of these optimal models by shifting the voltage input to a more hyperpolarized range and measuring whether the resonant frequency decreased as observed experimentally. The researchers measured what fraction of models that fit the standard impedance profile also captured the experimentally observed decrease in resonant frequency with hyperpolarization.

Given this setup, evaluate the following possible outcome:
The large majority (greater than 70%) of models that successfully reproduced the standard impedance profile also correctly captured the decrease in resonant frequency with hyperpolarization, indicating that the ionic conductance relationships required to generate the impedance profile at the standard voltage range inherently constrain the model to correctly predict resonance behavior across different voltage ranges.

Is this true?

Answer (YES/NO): NO